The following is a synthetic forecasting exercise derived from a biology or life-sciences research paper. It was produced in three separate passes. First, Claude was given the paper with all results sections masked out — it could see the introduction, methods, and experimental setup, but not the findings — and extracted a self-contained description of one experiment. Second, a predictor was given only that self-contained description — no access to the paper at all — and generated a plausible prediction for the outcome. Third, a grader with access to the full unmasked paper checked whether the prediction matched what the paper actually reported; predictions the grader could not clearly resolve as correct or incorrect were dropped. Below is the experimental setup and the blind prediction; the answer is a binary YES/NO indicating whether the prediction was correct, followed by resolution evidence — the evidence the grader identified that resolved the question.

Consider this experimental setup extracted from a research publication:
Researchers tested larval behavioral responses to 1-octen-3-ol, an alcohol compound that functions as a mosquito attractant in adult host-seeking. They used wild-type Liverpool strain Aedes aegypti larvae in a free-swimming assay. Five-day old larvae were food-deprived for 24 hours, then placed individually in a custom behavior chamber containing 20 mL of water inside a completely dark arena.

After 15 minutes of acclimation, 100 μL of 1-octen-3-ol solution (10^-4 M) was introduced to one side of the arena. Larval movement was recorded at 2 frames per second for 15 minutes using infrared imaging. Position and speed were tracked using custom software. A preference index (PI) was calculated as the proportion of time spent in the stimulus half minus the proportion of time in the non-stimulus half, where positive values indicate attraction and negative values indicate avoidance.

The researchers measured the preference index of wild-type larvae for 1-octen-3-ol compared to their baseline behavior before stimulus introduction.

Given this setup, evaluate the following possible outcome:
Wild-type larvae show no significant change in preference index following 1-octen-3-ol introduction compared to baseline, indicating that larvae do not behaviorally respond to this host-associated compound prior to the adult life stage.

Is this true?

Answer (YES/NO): NO